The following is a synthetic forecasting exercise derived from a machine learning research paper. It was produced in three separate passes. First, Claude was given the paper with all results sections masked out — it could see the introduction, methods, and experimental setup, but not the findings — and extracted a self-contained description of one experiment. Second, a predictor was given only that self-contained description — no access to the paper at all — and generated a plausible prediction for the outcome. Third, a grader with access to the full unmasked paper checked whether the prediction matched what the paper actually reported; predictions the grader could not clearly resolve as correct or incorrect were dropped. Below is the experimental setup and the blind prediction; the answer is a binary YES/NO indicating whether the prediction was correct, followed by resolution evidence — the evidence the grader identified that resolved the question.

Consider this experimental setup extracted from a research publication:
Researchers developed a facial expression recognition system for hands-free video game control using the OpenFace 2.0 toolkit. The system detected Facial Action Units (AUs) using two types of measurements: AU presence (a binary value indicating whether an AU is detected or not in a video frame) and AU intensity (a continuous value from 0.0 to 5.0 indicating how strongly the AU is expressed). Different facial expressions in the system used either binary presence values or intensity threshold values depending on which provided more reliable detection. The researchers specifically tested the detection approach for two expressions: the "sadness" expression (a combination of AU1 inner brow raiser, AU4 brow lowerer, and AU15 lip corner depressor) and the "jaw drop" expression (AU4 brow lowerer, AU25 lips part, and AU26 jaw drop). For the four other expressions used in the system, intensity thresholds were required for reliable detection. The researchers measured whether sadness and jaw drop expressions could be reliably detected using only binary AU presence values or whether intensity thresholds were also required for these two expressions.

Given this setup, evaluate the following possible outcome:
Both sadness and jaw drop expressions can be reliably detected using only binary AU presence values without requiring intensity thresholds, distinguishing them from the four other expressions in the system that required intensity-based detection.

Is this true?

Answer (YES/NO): YES